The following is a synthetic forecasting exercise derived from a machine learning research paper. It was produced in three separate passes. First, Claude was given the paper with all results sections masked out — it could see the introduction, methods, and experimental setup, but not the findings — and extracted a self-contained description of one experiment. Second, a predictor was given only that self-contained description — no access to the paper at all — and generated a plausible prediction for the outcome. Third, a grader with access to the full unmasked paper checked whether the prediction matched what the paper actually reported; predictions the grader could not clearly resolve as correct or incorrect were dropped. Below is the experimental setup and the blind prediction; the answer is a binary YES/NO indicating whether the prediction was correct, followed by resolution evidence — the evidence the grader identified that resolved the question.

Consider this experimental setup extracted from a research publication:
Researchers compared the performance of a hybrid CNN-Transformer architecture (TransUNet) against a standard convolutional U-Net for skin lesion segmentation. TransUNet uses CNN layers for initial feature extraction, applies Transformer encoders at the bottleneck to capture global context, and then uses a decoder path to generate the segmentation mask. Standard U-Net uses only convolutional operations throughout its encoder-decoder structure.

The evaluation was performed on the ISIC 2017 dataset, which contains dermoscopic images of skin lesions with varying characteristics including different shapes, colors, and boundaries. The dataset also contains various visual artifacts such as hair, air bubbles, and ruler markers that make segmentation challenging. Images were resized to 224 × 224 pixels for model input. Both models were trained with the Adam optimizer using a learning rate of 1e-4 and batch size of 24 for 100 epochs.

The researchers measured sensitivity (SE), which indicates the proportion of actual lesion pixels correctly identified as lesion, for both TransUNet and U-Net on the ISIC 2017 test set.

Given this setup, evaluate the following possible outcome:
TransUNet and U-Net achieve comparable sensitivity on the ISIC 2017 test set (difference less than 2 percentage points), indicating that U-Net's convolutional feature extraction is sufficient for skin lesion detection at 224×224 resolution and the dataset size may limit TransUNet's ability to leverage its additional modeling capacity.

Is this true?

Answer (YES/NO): YES